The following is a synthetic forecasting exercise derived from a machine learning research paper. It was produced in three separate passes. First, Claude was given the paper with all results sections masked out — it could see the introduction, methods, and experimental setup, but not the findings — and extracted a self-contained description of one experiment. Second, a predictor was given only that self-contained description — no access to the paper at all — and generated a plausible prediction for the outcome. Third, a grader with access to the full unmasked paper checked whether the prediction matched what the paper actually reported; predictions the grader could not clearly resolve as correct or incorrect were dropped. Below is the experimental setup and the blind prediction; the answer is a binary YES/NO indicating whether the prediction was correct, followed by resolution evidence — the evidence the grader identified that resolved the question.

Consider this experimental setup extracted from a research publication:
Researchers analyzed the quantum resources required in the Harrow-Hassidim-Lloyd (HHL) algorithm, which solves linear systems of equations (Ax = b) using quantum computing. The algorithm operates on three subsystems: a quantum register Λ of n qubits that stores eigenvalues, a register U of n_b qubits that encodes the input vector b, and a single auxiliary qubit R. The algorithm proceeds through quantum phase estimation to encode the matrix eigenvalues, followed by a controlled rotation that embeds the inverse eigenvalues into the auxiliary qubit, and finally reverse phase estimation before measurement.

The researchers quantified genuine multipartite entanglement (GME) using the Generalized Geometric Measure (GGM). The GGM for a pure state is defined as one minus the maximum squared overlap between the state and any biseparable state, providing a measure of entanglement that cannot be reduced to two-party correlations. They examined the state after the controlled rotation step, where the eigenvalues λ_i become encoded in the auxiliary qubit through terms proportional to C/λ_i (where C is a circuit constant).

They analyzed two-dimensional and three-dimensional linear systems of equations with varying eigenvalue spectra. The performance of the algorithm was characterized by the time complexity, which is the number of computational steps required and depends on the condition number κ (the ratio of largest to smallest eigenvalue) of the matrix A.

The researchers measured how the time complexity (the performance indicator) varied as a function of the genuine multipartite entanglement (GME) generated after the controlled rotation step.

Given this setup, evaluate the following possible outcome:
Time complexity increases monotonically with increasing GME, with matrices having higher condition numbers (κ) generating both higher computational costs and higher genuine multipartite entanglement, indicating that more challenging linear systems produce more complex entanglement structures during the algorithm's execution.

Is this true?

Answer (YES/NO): YES